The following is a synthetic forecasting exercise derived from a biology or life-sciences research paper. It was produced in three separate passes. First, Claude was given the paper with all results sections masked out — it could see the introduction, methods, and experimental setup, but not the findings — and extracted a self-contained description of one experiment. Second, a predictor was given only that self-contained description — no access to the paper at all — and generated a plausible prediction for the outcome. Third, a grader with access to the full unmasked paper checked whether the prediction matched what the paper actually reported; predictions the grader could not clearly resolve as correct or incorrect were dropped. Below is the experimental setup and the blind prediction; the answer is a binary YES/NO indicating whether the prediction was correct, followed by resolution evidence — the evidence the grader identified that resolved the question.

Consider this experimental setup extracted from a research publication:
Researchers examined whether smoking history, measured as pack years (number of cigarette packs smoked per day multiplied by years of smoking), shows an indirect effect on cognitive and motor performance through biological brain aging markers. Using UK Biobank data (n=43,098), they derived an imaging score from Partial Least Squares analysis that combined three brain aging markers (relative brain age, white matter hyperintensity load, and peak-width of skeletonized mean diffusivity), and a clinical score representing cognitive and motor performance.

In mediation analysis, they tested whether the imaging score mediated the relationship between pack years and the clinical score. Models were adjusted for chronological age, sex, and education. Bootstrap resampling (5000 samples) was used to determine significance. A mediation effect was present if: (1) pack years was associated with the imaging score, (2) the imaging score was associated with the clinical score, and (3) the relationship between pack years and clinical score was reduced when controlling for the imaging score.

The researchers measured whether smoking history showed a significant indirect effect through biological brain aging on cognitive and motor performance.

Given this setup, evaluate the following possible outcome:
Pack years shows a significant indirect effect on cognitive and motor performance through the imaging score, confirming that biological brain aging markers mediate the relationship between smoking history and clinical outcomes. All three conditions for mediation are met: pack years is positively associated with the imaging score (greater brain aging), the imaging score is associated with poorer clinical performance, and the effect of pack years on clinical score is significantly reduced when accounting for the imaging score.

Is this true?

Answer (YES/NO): YES